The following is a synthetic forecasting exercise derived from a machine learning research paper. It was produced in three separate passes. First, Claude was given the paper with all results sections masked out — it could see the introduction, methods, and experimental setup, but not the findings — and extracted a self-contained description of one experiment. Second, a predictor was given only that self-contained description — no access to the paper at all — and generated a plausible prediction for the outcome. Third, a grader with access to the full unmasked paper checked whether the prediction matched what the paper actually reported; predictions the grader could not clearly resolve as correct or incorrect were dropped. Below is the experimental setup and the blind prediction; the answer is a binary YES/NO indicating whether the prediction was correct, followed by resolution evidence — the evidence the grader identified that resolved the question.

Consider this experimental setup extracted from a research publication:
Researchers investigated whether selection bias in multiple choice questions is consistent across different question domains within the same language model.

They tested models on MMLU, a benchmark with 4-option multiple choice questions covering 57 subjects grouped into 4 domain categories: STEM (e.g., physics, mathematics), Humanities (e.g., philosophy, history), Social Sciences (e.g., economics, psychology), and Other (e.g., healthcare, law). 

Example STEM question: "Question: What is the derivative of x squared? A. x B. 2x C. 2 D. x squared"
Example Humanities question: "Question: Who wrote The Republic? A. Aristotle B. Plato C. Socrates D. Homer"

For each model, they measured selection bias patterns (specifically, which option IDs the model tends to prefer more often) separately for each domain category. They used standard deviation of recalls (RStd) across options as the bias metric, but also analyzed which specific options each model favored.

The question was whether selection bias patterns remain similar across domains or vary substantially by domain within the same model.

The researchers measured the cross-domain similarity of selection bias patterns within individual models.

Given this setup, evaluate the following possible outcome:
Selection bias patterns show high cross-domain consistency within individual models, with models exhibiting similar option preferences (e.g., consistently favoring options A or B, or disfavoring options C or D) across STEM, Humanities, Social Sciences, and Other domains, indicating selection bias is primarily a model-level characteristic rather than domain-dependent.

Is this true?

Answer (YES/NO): NO